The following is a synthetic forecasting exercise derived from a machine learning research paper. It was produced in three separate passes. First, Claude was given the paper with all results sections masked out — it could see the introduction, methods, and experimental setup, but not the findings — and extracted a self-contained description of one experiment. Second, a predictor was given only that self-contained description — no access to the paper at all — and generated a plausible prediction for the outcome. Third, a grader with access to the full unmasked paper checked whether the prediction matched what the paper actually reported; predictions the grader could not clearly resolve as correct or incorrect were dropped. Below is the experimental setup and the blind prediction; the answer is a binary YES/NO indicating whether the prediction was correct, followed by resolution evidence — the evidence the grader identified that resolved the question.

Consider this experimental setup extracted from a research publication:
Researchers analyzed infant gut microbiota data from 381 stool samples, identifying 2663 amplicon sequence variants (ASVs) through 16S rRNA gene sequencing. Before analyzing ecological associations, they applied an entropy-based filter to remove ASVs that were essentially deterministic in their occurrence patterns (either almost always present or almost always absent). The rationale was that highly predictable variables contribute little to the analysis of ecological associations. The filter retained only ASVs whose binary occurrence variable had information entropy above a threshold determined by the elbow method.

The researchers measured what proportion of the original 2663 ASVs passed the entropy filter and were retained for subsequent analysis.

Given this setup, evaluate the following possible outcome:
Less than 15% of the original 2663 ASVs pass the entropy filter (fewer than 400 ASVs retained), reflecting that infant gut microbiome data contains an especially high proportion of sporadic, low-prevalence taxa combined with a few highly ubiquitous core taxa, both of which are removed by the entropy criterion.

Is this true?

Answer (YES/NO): YES